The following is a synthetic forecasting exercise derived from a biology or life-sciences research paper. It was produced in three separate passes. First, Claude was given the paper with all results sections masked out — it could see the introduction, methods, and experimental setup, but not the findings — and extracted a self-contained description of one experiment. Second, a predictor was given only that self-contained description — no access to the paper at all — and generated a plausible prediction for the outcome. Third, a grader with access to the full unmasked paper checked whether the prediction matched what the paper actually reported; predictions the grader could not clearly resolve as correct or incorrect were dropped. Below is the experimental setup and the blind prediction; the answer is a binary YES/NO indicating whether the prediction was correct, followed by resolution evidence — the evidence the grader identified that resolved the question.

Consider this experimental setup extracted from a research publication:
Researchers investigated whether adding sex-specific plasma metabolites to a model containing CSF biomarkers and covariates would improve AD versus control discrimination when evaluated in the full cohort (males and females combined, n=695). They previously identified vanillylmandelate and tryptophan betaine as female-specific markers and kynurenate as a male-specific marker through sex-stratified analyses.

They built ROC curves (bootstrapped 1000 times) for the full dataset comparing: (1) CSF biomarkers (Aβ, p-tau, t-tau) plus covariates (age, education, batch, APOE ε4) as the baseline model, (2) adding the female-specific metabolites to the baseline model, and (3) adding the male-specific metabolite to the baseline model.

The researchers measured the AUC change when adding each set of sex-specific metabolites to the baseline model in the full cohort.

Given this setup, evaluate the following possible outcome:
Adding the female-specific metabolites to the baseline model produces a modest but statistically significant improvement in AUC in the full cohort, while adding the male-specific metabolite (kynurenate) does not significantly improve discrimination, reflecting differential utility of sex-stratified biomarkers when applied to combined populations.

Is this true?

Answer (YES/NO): NO